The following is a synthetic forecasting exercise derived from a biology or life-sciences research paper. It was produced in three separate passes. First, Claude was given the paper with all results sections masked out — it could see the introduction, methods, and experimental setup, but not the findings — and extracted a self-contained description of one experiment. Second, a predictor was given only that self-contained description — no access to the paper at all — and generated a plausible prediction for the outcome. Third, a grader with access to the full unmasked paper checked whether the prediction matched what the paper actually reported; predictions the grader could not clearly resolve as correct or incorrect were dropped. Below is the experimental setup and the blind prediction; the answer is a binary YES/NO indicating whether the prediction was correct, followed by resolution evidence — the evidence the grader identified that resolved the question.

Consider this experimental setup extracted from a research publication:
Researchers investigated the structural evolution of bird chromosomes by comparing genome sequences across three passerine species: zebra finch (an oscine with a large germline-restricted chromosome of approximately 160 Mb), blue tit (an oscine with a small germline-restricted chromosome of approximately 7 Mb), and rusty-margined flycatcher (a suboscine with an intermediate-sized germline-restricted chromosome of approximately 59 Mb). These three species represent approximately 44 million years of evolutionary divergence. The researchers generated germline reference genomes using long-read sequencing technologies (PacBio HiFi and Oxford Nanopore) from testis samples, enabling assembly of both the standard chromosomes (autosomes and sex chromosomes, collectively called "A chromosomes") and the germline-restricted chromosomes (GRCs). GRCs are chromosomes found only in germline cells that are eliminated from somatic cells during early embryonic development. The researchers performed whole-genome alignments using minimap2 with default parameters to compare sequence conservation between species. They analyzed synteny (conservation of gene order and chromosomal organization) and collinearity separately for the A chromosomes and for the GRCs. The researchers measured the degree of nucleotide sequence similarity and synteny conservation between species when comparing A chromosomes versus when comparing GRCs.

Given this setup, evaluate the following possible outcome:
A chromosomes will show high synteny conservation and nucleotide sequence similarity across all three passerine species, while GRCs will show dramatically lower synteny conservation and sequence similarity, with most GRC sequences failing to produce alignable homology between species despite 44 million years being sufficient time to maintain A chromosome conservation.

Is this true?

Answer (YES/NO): YES